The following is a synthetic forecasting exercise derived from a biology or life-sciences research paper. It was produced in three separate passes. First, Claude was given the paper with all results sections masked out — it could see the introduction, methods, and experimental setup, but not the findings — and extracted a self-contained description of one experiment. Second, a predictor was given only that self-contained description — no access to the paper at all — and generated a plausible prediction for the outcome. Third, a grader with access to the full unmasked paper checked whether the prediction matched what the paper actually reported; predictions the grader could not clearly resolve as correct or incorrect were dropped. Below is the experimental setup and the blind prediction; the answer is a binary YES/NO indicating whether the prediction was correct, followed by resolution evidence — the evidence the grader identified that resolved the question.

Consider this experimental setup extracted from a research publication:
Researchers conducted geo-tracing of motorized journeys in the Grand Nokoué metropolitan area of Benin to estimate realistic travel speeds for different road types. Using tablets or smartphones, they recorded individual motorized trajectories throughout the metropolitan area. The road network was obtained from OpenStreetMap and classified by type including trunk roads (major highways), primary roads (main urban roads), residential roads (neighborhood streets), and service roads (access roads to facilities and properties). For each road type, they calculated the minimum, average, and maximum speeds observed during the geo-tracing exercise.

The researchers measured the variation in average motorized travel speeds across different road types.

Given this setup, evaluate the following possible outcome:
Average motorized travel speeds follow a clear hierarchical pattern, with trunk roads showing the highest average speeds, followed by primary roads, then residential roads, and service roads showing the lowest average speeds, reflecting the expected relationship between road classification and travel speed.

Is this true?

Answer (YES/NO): YES